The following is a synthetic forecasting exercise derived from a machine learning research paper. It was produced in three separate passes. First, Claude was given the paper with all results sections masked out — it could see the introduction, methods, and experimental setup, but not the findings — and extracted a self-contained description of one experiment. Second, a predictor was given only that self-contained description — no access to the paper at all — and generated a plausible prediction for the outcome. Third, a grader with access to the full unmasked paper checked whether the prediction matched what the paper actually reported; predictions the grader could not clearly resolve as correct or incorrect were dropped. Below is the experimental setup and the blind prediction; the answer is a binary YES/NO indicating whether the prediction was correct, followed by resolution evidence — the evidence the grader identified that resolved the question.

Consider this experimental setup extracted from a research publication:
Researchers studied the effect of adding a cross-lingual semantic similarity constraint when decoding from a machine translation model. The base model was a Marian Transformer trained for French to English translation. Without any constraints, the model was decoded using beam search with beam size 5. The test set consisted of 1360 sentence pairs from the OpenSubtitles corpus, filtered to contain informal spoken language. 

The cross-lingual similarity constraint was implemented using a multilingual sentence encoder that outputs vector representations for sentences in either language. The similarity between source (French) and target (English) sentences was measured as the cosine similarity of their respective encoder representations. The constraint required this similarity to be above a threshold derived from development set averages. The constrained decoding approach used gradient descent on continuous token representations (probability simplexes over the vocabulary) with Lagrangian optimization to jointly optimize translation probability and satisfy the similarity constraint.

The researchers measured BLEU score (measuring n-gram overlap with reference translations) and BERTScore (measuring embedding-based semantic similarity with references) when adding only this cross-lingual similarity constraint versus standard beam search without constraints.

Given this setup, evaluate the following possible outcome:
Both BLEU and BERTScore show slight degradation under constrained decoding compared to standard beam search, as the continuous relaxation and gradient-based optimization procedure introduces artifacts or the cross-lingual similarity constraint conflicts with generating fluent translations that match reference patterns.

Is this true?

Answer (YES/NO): NO